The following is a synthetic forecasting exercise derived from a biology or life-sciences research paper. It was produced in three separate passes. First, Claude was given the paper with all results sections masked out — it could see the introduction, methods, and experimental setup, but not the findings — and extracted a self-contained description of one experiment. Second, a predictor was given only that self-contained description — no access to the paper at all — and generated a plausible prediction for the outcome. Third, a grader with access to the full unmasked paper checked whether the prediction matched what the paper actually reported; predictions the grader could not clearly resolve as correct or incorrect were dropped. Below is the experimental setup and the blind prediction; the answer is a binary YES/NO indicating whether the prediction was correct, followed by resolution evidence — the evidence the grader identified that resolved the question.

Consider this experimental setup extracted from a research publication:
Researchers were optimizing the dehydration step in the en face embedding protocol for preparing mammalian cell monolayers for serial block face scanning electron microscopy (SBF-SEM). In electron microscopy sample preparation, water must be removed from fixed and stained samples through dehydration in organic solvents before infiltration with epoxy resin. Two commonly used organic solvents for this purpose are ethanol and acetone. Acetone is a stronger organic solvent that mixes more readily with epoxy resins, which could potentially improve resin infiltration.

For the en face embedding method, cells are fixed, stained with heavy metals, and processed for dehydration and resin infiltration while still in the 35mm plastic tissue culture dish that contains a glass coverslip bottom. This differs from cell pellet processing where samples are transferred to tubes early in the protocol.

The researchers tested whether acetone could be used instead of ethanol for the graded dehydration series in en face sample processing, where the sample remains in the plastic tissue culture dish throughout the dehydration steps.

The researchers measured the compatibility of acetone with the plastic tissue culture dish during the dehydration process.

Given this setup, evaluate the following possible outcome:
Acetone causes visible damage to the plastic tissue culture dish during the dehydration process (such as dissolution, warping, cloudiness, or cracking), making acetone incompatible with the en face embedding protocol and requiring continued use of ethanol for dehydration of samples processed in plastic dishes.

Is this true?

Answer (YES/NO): YES